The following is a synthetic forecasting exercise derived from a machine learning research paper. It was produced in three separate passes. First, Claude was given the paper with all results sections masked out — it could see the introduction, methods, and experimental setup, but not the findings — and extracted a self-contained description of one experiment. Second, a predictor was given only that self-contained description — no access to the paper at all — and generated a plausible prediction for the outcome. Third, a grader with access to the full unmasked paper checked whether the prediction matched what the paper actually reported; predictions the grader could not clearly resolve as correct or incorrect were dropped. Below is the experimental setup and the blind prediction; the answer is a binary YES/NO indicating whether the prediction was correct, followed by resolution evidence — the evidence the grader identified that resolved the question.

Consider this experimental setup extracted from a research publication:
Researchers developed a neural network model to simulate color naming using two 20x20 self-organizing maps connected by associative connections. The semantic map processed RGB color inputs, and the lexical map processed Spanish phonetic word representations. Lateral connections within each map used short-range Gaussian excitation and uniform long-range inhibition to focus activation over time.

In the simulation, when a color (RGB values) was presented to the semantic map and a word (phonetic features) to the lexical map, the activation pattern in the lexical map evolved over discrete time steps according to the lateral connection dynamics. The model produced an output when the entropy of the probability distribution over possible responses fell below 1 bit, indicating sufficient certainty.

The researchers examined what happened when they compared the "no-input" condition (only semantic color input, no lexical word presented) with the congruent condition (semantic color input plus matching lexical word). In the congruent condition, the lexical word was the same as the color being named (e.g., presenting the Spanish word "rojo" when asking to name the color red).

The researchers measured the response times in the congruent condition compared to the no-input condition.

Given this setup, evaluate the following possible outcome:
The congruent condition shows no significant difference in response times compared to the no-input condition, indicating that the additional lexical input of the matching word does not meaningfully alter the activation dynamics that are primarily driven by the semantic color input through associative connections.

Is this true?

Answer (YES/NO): NO